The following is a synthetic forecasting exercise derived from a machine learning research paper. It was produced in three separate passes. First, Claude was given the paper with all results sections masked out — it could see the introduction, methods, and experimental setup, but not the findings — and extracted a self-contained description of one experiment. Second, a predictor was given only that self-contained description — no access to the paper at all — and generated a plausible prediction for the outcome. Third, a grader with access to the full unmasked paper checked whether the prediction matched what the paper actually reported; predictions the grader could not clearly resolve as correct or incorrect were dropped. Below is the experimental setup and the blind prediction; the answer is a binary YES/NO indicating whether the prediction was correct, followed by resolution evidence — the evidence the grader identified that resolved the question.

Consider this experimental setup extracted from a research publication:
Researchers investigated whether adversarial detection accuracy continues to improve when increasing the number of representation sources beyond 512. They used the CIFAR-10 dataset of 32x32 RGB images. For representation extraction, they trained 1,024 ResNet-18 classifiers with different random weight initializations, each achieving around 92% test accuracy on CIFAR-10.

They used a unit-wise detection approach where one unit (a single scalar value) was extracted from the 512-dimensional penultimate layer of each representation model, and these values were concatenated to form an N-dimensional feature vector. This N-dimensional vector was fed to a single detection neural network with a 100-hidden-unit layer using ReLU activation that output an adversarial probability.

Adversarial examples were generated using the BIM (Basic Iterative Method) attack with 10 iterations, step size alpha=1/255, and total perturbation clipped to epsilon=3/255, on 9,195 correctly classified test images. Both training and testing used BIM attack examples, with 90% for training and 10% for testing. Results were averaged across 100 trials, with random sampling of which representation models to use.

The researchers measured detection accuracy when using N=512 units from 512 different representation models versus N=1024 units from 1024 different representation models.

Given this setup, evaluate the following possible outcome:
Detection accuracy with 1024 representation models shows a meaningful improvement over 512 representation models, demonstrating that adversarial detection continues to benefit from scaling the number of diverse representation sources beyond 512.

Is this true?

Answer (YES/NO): YES